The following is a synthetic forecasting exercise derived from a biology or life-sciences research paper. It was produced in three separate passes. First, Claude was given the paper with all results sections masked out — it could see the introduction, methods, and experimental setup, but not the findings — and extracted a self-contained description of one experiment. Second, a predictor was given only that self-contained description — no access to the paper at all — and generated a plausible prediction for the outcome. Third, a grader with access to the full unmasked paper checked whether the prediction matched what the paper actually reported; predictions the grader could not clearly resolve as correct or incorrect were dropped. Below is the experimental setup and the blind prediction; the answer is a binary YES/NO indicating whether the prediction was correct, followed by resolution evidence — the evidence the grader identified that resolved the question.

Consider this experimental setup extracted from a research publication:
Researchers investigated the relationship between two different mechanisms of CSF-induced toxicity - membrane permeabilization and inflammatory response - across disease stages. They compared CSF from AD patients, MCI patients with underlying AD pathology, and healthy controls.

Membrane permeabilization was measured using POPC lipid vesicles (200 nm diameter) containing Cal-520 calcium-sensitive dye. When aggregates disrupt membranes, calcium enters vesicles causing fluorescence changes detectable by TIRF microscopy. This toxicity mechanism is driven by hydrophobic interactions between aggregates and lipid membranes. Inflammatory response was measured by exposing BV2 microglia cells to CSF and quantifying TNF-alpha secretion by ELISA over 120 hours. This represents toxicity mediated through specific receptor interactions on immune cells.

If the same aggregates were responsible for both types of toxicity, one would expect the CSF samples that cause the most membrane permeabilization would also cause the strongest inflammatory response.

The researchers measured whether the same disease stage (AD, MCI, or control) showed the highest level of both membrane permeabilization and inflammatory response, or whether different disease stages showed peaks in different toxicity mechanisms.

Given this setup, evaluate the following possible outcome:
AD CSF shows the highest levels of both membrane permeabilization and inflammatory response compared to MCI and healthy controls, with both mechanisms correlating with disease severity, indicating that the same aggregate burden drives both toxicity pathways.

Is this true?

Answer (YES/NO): NO